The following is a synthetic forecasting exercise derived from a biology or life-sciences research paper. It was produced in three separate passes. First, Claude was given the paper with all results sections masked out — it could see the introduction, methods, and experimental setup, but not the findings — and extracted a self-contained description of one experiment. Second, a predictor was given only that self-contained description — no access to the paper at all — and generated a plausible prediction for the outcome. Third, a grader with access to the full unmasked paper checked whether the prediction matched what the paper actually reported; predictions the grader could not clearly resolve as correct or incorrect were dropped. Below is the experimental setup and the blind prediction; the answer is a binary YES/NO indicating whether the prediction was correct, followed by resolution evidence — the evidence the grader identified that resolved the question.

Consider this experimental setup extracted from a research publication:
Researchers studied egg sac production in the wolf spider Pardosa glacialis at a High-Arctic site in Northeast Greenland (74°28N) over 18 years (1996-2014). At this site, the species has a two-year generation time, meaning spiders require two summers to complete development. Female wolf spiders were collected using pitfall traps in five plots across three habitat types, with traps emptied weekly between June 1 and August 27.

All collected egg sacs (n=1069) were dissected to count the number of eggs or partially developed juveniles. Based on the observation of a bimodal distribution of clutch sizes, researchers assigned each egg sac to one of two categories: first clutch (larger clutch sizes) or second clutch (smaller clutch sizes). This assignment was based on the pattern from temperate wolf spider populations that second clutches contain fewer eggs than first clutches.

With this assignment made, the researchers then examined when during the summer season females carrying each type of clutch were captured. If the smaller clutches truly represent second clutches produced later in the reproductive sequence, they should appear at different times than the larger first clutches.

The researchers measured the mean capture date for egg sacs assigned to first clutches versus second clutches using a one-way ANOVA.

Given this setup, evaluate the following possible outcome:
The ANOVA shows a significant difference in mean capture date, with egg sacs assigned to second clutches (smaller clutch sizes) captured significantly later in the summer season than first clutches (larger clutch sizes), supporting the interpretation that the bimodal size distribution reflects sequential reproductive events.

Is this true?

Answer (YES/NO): YES